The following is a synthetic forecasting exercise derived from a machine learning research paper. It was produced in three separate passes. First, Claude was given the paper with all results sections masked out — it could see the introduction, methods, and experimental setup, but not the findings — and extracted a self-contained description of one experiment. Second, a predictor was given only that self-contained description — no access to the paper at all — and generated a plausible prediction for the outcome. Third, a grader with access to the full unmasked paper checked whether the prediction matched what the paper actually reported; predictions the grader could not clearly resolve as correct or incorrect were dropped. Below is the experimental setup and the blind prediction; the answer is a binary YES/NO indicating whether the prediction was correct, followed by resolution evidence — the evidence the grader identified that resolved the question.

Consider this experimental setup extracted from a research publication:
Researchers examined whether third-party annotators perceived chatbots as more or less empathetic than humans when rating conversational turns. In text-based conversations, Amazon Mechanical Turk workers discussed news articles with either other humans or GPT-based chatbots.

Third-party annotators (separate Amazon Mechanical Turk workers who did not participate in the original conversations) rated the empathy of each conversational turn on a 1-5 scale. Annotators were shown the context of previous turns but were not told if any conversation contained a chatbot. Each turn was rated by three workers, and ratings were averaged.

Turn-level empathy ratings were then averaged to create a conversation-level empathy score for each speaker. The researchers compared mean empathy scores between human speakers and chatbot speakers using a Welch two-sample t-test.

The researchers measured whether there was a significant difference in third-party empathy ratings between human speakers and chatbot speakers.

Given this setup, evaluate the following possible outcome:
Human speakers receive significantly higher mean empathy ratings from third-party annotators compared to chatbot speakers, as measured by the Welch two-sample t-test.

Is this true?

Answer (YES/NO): NO